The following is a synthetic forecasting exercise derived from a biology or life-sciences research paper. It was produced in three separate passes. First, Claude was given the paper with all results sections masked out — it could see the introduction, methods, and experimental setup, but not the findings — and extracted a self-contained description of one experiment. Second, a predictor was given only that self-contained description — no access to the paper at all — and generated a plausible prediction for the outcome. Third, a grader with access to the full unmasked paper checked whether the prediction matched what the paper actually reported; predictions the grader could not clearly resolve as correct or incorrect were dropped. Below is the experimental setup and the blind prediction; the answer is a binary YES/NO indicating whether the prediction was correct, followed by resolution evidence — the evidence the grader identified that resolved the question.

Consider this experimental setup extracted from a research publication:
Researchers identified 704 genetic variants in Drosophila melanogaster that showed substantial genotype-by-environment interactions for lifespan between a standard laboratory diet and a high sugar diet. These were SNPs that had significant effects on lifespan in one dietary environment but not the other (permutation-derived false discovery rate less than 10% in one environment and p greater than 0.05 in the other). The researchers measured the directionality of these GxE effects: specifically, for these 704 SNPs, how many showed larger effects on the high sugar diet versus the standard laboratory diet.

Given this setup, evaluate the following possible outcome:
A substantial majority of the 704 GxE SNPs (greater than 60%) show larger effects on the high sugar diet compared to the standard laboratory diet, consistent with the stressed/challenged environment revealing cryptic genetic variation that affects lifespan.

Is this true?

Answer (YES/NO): YES